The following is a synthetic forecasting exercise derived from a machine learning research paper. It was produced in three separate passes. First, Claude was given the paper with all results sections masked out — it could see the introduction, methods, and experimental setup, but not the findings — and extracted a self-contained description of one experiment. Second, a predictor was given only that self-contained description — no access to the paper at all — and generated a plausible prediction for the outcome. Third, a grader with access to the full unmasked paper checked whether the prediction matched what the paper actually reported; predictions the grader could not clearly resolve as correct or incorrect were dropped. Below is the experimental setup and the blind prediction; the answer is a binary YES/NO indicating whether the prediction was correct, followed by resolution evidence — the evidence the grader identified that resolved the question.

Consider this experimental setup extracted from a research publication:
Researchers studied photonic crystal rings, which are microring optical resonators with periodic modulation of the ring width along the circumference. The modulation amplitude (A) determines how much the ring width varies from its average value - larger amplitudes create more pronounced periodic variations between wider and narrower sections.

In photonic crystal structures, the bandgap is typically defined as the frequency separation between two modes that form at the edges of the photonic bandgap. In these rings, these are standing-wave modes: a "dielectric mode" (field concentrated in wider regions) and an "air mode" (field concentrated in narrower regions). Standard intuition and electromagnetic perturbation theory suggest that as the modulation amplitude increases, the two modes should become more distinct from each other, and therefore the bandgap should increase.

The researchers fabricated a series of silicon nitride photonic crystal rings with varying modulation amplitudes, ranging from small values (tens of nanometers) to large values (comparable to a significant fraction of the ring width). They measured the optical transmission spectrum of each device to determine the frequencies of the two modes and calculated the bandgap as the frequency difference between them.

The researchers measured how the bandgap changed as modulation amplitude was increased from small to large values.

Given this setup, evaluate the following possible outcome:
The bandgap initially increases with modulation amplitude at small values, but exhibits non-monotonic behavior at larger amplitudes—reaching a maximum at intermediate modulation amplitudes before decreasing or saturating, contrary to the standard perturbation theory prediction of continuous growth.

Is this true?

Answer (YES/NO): YES